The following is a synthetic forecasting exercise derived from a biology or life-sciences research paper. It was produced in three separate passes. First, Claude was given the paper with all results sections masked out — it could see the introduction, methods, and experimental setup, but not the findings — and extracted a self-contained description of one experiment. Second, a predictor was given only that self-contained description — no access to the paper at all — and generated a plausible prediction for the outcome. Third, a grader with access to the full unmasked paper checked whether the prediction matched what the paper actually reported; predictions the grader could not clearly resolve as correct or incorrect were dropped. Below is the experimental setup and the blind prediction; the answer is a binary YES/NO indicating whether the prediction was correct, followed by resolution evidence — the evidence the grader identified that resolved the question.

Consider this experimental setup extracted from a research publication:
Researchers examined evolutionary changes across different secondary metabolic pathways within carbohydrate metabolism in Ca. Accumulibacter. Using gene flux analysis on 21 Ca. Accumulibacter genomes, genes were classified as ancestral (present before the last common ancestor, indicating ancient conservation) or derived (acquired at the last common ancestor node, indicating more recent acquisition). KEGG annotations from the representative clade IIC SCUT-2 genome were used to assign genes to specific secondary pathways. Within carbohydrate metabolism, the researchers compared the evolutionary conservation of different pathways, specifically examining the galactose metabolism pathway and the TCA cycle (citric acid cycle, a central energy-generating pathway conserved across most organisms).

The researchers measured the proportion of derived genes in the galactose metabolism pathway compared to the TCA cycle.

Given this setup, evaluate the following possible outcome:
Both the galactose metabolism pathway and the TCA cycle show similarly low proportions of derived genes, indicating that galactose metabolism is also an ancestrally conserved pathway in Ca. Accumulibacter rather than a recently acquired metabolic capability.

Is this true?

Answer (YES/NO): NO